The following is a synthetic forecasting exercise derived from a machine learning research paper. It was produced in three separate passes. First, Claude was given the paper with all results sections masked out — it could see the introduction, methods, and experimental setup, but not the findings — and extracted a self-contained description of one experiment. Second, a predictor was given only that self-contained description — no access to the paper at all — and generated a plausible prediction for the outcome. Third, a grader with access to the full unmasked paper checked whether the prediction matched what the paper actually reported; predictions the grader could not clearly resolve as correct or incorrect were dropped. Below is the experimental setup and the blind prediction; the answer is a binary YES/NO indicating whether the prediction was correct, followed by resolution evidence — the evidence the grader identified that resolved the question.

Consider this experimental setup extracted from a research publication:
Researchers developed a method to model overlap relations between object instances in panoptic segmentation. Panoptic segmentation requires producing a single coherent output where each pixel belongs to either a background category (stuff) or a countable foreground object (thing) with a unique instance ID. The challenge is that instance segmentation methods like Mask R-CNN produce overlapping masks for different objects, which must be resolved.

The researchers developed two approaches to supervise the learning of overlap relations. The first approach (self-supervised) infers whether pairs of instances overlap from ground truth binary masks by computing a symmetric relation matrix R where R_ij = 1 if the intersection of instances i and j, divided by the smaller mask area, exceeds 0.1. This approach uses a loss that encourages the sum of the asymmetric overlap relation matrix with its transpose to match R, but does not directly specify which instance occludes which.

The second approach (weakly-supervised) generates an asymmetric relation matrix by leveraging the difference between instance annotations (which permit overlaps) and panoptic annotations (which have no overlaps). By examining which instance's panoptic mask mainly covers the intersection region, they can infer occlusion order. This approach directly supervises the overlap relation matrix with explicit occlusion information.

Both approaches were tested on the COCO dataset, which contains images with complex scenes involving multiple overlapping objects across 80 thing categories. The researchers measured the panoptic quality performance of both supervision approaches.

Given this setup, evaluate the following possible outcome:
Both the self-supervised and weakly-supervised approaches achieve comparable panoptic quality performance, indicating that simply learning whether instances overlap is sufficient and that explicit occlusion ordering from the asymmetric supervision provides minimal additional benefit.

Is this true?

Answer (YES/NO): YES